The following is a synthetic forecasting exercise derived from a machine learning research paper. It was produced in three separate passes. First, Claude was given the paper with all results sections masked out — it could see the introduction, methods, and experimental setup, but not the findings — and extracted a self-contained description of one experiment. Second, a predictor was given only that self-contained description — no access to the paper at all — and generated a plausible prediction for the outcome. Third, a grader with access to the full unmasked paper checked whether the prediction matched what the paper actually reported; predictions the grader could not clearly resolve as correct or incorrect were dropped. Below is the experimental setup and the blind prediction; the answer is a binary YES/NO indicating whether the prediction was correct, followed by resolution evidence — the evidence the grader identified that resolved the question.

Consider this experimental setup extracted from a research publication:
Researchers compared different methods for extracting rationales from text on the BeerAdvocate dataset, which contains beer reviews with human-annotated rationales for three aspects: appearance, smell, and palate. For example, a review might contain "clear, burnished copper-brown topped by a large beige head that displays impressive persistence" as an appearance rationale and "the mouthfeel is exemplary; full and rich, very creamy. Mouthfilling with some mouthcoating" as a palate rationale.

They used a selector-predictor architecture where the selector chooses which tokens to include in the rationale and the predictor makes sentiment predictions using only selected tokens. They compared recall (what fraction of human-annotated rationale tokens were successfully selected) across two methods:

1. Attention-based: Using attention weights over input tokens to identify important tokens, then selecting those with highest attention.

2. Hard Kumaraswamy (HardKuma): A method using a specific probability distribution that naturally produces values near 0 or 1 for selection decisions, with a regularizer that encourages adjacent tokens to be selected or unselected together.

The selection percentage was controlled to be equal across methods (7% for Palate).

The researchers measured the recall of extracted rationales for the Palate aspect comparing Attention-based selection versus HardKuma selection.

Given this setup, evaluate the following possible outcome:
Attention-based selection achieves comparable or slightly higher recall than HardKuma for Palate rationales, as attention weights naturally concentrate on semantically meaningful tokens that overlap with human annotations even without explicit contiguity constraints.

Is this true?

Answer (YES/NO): NO